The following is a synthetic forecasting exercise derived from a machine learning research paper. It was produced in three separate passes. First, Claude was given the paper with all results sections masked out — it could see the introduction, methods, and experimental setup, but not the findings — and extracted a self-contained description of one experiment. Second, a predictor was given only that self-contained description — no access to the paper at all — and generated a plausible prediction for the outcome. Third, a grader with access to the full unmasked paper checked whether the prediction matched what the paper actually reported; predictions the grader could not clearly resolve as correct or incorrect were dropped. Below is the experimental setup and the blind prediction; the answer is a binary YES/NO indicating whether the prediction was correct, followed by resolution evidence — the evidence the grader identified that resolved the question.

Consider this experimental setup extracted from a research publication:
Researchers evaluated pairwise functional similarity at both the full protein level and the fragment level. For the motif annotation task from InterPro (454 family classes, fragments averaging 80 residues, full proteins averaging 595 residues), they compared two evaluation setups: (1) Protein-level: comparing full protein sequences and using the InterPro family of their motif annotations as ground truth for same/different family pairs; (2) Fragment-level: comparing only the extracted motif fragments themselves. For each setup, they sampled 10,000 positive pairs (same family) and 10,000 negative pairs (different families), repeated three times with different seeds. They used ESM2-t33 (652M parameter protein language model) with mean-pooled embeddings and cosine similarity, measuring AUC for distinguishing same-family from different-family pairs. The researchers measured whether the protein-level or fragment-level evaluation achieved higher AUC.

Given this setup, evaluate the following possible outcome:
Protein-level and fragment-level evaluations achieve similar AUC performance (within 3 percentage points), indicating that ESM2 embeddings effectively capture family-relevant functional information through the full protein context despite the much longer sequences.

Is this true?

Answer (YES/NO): NO